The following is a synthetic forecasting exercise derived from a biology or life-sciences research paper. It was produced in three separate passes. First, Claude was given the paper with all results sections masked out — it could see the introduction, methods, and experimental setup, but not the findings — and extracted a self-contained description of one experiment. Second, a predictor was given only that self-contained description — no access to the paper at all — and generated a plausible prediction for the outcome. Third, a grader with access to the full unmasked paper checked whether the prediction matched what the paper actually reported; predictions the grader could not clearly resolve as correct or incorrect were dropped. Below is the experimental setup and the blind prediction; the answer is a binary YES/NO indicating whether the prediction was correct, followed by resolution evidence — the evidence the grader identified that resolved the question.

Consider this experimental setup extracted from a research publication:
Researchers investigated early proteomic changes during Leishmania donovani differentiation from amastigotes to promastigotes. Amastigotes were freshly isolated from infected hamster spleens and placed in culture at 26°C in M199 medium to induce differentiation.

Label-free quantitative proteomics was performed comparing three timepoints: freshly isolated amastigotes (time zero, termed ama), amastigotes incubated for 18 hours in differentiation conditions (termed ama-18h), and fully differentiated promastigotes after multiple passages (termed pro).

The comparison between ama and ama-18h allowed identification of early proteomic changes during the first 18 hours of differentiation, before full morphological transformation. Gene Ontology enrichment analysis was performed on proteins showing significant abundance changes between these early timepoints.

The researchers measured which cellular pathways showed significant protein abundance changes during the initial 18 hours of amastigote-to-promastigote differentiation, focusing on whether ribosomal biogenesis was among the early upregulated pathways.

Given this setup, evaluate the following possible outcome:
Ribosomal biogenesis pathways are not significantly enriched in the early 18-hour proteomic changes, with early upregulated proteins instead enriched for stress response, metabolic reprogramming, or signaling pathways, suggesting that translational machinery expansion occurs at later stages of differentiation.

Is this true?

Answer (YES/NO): NO